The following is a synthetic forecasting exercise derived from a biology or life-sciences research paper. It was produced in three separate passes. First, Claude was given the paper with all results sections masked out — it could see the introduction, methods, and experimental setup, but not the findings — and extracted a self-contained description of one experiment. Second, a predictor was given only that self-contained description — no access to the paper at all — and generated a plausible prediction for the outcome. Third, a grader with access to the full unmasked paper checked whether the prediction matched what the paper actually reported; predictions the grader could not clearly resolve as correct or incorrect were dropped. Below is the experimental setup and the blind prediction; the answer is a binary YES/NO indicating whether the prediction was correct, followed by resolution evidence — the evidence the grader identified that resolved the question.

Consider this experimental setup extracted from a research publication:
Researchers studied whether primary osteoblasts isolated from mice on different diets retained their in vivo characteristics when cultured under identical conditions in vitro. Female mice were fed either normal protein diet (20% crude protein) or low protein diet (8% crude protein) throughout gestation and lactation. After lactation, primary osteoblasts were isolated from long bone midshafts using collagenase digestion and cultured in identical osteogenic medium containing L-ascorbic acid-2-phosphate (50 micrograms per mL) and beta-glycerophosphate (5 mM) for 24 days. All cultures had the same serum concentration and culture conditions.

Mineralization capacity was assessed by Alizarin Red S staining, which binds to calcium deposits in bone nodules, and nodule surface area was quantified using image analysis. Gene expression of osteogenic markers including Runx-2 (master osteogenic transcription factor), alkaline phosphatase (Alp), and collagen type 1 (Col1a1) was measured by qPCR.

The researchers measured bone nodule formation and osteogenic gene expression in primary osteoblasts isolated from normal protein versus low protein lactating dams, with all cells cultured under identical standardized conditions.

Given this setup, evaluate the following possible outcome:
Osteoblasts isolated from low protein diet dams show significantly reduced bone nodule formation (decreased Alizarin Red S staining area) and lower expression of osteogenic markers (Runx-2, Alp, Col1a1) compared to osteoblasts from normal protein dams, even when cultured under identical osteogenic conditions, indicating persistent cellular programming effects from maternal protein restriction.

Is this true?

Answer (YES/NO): YES